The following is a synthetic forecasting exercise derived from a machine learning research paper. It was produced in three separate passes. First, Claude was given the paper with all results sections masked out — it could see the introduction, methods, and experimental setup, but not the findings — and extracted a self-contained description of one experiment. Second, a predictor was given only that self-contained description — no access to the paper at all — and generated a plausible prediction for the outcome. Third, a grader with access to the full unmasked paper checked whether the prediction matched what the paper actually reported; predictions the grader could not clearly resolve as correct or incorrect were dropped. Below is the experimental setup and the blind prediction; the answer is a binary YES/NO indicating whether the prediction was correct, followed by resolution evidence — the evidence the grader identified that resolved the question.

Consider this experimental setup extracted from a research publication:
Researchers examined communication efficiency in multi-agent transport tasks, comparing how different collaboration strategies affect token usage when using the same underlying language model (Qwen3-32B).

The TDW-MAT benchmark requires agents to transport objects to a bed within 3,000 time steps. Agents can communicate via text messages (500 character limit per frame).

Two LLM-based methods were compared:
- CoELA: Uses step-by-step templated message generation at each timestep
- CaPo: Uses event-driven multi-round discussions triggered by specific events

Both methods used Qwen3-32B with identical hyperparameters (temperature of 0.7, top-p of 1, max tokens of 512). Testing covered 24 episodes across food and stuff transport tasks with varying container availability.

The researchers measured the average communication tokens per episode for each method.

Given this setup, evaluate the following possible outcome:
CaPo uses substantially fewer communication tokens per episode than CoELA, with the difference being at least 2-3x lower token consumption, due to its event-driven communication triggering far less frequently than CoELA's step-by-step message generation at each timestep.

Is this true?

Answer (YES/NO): NO